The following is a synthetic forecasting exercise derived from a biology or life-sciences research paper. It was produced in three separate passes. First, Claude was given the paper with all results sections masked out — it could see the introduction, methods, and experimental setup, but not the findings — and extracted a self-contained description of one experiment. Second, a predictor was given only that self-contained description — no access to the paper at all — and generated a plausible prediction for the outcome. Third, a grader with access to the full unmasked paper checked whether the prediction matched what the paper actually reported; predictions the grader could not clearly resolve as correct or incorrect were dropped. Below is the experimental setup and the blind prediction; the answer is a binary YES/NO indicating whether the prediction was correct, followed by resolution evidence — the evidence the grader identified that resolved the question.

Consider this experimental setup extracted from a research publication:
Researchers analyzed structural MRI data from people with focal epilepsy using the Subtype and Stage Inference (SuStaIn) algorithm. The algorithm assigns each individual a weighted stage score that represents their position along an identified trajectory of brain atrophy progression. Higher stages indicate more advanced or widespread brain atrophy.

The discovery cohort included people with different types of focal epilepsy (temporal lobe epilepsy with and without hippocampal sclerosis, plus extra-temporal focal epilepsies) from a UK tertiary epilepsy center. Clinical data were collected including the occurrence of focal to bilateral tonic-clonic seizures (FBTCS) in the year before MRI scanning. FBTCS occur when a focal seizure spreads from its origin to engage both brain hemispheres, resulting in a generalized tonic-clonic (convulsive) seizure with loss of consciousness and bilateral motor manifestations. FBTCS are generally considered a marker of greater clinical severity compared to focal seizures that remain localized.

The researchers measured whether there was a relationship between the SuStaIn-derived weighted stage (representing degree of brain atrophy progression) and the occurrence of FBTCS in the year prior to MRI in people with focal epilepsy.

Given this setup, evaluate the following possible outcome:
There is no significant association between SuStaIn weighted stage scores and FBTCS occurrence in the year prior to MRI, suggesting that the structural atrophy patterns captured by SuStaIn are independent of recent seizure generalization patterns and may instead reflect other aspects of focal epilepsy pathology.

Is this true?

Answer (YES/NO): YES